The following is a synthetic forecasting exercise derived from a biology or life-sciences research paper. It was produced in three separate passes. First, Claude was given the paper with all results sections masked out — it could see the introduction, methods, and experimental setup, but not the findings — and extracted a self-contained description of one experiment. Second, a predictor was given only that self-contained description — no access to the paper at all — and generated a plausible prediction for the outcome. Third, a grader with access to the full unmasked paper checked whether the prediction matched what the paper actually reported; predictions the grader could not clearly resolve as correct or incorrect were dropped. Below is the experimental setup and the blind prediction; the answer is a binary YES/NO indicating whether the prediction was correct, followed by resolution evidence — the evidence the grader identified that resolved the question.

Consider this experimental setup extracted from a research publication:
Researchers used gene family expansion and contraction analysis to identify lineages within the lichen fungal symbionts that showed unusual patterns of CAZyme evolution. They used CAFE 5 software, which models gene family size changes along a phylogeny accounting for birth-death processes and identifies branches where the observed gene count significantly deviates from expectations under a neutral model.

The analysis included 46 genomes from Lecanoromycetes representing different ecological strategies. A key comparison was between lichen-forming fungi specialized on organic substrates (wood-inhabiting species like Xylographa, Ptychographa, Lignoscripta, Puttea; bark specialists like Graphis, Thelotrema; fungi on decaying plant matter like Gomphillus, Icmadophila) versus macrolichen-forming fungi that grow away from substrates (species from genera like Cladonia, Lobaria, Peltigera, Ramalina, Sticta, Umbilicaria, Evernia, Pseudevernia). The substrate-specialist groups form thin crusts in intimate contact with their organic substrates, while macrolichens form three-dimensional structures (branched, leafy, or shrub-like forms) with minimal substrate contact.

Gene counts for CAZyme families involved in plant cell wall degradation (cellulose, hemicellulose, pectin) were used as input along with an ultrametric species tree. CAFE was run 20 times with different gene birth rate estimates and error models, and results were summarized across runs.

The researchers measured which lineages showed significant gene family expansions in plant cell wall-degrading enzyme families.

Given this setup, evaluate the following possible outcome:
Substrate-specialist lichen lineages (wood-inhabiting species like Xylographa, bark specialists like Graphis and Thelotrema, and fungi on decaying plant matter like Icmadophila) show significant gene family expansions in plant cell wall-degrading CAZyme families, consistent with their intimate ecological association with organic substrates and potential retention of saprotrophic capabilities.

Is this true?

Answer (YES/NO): YES